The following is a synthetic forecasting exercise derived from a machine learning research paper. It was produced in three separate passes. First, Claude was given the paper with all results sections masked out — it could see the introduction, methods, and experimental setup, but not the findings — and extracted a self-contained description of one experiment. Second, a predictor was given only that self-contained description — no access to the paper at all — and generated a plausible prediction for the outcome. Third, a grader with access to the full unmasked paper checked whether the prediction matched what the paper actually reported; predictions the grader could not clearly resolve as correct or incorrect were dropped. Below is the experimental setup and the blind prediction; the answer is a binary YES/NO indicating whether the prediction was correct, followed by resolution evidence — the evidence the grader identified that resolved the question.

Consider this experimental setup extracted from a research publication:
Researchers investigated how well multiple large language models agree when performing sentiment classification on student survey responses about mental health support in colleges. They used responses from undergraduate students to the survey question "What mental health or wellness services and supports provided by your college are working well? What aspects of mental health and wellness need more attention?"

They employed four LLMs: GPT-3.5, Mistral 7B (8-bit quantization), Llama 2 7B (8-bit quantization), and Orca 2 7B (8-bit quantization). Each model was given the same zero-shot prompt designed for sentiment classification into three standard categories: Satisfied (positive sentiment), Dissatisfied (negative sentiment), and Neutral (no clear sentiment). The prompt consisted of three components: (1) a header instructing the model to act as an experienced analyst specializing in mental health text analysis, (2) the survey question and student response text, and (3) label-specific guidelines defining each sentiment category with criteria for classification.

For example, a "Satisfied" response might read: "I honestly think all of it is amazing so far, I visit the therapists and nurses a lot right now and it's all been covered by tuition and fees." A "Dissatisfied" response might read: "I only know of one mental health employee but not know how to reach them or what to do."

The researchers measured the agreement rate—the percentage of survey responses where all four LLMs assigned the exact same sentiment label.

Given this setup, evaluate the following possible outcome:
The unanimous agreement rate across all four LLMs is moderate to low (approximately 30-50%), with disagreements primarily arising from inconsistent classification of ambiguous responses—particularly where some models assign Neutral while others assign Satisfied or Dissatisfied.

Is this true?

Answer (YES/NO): NO